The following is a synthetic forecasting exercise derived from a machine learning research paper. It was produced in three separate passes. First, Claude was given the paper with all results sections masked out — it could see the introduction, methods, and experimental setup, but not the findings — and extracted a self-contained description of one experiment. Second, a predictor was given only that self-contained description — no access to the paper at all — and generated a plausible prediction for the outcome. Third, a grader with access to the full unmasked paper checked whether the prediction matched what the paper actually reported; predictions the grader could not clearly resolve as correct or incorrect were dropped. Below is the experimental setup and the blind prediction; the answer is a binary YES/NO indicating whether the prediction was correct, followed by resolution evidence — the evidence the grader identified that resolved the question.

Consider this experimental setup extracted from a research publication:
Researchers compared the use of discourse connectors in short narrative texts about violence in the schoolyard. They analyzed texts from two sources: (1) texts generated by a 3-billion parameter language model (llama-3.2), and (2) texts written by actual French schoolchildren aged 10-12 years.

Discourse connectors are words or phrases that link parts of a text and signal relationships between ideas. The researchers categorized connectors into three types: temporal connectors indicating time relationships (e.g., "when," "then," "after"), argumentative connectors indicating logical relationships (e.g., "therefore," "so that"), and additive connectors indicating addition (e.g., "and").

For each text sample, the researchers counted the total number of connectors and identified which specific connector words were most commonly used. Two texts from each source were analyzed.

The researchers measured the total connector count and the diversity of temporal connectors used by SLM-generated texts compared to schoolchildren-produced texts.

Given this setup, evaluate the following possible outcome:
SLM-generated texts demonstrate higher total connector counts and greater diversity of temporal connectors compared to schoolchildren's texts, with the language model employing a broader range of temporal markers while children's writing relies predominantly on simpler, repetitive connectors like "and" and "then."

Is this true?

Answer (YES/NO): NO